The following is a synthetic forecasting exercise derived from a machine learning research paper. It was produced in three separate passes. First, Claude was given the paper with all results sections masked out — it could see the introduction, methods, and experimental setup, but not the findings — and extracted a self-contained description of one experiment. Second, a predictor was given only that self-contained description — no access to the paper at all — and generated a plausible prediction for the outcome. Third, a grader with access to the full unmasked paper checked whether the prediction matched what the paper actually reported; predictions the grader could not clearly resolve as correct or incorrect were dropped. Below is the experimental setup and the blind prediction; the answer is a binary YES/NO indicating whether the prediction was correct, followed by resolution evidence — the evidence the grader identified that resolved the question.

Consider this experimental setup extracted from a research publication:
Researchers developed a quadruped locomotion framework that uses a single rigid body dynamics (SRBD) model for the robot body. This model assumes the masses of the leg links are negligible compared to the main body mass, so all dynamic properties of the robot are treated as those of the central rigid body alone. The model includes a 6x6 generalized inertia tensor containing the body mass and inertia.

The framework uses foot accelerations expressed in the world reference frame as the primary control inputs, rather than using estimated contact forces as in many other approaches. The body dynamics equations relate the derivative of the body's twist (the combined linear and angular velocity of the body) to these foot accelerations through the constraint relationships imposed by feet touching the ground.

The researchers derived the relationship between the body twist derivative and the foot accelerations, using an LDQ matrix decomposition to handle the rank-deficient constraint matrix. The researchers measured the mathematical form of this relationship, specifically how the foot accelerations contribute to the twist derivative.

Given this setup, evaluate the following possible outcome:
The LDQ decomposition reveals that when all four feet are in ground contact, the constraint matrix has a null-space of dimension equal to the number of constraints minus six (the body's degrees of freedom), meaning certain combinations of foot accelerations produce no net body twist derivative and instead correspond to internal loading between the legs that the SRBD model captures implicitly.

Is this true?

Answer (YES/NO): NO